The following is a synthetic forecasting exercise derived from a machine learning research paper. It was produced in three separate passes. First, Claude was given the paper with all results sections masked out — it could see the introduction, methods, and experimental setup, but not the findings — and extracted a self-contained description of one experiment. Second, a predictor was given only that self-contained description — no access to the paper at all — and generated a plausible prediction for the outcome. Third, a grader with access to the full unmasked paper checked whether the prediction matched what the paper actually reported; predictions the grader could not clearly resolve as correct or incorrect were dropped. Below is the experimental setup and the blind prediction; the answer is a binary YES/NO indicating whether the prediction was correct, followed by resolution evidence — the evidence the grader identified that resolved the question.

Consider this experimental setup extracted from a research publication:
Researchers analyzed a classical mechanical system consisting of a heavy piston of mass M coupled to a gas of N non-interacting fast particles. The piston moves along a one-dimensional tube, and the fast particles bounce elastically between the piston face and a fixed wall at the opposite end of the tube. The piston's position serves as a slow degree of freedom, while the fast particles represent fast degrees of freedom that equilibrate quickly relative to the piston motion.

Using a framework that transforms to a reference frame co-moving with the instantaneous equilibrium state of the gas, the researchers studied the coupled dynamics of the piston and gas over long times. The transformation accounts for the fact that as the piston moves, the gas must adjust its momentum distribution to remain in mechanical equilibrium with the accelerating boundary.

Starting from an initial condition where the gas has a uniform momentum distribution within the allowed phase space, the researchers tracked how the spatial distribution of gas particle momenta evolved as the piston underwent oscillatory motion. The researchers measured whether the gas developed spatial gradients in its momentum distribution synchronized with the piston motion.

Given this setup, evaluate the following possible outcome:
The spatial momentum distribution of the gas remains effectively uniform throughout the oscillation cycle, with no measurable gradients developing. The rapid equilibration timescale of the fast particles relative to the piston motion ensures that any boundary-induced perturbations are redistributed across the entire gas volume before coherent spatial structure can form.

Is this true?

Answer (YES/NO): NO